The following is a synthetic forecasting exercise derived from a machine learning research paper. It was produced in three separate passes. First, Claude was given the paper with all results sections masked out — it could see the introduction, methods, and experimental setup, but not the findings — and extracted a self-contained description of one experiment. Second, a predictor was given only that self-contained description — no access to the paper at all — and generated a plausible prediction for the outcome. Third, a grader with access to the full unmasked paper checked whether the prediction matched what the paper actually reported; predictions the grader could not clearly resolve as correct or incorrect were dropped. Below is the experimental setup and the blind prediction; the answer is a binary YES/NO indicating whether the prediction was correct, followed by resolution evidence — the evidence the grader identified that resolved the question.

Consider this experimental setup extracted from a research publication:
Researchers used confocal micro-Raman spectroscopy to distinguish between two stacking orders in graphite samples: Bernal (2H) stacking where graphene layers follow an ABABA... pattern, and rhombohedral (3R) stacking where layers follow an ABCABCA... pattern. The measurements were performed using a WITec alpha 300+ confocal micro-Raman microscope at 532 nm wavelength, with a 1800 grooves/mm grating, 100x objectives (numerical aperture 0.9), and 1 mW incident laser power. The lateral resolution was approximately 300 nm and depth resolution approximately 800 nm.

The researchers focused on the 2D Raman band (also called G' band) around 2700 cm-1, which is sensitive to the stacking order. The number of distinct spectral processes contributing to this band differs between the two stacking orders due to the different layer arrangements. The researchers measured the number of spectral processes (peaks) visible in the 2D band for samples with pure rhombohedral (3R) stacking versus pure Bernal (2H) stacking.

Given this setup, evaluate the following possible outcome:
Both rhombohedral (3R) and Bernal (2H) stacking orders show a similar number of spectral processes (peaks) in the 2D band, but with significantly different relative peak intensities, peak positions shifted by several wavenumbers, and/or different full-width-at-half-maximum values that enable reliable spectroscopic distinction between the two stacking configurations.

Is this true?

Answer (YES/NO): NO